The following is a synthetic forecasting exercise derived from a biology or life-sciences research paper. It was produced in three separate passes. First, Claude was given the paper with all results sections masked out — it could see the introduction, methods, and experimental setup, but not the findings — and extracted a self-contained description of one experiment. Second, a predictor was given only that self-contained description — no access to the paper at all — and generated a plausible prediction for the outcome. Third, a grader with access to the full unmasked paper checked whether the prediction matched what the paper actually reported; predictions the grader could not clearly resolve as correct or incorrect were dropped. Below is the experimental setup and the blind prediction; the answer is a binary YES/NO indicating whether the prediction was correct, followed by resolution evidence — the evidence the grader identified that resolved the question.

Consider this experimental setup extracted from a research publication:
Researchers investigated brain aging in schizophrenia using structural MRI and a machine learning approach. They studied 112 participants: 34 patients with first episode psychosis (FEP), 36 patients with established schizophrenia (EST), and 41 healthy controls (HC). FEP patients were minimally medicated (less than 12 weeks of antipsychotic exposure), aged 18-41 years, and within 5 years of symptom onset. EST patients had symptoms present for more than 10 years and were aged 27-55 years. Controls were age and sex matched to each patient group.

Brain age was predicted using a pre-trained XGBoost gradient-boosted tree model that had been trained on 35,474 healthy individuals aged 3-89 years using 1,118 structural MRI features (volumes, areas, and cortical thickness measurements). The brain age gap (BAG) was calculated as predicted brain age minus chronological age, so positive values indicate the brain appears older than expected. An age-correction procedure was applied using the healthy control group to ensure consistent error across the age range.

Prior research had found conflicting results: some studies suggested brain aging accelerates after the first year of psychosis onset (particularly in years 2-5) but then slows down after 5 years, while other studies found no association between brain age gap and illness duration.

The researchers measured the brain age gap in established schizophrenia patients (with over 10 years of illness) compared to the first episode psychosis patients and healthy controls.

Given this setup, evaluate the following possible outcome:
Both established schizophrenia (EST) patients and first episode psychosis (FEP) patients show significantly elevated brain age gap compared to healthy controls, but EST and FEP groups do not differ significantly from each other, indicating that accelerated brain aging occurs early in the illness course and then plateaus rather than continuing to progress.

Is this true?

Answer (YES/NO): NO